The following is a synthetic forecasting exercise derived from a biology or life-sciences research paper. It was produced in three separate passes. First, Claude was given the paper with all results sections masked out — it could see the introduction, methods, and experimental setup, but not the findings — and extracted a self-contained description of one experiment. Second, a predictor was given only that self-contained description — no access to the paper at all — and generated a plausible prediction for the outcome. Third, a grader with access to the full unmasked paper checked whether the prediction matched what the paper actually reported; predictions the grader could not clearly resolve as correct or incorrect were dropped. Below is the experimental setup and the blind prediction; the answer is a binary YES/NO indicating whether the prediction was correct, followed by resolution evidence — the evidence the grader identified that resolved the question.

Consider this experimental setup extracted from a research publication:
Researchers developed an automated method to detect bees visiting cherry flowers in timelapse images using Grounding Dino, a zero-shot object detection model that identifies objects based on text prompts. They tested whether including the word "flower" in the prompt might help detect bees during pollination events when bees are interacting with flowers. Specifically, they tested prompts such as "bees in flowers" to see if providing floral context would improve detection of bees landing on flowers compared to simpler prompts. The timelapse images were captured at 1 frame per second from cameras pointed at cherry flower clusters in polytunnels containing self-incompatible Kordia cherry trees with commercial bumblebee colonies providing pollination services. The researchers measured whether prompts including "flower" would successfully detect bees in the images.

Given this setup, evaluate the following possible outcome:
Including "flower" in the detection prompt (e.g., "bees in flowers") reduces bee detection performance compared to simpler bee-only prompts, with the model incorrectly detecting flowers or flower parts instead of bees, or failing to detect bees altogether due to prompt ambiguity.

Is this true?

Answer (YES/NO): YES